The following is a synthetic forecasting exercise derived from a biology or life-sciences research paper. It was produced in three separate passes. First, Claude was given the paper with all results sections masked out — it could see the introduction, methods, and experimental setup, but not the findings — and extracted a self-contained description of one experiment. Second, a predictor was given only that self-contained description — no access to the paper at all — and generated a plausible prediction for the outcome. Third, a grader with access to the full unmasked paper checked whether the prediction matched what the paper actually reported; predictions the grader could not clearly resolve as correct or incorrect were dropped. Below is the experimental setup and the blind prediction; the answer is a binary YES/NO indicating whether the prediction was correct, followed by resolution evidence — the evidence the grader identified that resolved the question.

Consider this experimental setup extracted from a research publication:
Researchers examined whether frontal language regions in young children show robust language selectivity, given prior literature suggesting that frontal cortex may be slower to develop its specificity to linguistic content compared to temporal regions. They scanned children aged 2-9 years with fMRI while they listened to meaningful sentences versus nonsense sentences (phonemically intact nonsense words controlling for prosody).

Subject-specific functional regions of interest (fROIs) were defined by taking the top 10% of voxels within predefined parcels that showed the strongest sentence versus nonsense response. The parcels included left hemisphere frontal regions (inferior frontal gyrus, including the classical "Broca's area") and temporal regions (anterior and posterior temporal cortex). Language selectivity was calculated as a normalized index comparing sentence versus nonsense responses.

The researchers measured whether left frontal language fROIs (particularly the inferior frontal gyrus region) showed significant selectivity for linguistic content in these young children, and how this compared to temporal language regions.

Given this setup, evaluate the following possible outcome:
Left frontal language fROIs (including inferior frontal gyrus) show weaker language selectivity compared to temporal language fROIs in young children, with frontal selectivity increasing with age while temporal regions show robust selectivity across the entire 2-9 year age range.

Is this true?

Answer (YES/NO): NO